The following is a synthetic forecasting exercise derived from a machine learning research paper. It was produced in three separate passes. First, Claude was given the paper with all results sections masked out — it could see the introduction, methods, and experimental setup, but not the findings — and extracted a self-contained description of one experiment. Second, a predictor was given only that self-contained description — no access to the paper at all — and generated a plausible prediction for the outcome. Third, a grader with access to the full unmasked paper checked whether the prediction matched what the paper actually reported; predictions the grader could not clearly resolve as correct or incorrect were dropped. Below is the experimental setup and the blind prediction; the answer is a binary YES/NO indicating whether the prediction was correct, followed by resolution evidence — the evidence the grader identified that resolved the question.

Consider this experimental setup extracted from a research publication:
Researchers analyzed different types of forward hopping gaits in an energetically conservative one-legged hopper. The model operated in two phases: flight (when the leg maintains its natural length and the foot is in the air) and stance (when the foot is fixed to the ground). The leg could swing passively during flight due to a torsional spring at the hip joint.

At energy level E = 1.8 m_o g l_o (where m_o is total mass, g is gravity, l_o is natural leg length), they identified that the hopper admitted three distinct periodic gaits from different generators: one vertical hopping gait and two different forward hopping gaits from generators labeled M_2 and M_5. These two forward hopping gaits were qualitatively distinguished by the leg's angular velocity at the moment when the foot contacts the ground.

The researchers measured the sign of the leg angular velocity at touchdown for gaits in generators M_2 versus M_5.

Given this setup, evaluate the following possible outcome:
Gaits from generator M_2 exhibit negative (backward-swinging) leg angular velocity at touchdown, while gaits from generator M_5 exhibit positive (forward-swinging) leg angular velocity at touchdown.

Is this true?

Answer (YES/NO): NO